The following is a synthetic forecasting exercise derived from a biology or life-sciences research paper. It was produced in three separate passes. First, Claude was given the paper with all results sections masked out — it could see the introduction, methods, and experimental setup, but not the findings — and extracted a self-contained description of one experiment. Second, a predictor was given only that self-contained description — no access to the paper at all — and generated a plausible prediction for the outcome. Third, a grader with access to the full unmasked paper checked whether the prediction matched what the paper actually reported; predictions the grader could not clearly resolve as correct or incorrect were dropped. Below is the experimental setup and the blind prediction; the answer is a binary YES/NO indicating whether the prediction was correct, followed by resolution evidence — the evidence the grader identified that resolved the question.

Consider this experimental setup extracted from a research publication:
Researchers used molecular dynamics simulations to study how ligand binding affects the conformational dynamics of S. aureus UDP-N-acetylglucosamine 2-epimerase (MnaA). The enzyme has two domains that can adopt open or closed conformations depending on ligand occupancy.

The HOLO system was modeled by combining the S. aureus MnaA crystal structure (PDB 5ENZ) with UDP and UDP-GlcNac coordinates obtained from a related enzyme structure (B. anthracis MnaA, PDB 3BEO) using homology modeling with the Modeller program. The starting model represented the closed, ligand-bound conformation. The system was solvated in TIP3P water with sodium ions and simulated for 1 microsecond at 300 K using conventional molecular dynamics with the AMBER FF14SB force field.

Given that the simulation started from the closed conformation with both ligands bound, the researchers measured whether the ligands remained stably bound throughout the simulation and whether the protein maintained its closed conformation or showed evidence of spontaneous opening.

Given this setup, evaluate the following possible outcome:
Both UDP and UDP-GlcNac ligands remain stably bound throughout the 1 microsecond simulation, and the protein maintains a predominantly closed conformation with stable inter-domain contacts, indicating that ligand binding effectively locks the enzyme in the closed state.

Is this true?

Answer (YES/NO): YES